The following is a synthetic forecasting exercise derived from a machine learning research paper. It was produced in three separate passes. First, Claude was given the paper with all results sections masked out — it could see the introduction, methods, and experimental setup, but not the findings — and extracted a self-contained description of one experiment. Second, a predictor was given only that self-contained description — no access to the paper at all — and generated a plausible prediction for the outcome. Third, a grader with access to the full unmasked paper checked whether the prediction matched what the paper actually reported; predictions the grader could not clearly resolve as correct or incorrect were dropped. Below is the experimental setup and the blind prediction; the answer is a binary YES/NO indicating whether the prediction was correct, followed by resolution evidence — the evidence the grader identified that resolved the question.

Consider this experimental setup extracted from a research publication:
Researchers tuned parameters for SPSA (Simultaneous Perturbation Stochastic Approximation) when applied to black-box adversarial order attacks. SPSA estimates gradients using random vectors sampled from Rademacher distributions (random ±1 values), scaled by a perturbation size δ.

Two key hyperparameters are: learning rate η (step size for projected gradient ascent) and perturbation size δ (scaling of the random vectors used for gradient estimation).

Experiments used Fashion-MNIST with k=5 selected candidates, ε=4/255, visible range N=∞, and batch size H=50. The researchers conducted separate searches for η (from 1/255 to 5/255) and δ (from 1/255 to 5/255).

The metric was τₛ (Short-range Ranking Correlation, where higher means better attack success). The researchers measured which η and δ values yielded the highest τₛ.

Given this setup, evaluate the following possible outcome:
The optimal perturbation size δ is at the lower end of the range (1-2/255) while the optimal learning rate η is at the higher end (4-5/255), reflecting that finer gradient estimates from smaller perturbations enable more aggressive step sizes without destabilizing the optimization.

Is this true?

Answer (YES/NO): NO